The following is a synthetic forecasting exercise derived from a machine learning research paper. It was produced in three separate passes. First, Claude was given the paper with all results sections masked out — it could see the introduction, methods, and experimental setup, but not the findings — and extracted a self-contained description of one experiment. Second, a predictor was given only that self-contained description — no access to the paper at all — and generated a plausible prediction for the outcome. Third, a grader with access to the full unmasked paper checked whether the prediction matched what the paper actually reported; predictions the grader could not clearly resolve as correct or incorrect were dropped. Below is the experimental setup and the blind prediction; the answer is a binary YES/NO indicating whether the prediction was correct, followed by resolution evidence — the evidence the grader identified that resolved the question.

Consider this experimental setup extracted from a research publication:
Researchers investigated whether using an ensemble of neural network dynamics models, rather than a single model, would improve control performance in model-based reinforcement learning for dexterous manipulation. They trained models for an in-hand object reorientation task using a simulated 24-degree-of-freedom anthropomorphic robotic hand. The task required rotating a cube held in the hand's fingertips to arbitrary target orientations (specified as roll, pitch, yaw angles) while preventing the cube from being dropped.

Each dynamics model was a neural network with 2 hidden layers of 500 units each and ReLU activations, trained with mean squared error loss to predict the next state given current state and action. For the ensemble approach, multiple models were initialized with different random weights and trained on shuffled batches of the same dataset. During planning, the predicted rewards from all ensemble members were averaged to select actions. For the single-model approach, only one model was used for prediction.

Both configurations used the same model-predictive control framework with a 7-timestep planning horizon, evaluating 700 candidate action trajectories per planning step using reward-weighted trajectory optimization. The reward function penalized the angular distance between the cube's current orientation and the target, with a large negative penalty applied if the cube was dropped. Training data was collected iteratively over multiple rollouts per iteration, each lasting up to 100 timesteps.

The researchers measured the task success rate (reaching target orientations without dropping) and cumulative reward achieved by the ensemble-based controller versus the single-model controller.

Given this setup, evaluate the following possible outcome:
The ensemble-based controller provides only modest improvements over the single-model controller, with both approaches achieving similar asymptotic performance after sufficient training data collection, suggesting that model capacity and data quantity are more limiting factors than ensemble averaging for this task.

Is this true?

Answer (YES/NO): NO